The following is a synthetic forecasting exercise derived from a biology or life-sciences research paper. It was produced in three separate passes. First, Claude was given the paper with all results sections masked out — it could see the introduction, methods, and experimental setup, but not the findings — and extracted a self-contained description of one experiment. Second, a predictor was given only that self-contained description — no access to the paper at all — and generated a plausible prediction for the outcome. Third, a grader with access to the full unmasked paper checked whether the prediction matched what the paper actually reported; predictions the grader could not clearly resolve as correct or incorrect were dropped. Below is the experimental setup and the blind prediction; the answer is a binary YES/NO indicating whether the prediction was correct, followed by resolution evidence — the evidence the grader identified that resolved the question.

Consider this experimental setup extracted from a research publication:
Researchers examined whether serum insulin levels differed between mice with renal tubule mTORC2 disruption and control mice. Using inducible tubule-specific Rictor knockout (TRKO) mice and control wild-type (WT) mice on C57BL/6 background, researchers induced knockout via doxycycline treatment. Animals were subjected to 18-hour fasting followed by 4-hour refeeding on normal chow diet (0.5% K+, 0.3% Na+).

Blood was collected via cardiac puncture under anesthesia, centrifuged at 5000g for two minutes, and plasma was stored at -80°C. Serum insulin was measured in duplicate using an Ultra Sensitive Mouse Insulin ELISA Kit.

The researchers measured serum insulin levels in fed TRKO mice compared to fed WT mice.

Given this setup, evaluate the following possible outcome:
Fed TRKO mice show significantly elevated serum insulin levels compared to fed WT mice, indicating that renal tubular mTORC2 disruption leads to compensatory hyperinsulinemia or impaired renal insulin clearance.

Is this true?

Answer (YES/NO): NO